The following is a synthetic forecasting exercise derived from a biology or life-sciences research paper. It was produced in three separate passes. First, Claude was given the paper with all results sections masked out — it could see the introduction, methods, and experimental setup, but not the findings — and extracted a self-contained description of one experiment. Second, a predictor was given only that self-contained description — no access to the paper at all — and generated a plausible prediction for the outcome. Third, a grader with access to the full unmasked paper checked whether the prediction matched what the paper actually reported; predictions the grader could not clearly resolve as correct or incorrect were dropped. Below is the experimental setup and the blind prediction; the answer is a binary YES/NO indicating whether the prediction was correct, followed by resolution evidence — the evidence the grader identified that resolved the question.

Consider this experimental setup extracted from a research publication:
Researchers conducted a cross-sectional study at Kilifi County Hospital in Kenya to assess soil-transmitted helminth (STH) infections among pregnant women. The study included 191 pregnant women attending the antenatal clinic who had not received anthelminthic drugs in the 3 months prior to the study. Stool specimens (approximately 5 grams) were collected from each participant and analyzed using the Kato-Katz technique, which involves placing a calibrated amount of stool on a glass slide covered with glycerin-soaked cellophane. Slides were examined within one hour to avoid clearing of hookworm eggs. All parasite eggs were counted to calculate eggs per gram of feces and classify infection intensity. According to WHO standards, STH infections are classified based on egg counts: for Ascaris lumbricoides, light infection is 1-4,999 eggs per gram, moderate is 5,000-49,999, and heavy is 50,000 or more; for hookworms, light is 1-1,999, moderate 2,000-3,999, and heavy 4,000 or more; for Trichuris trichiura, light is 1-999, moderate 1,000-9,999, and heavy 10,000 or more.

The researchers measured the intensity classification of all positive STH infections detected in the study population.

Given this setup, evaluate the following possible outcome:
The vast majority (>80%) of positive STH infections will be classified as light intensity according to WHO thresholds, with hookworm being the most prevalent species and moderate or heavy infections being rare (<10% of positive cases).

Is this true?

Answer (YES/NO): NO